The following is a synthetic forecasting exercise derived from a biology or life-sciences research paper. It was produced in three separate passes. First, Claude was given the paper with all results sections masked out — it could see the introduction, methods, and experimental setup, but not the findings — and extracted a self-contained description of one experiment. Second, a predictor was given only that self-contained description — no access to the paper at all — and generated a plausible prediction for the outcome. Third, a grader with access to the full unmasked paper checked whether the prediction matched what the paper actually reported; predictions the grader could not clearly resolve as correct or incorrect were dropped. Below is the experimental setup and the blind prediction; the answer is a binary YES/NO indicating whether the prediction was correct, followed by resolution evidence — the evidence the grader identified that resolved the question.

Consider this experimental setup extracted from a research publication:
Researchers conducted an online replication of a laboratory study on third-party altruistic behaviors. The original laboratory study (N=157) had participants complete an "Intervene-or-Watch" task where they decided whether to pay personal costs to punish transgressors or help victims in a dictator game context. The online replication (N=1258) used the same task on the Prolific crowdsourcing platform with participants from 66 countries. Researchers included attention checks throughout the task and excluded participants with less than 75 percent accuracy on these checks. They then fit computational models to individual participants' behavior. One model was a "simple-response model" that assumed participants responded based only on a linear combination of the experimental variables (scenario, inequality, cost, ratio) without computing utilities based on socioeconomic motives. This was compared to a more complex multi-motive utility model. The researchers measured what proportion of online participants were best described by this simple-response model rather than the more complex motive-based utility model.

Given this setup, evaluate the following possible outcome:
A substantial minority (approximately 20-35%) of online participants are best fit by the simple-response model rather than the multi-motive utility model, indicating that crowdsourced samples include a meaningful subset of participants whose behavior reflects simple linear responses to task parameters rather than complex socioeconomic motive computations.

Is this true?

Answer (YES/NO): NO